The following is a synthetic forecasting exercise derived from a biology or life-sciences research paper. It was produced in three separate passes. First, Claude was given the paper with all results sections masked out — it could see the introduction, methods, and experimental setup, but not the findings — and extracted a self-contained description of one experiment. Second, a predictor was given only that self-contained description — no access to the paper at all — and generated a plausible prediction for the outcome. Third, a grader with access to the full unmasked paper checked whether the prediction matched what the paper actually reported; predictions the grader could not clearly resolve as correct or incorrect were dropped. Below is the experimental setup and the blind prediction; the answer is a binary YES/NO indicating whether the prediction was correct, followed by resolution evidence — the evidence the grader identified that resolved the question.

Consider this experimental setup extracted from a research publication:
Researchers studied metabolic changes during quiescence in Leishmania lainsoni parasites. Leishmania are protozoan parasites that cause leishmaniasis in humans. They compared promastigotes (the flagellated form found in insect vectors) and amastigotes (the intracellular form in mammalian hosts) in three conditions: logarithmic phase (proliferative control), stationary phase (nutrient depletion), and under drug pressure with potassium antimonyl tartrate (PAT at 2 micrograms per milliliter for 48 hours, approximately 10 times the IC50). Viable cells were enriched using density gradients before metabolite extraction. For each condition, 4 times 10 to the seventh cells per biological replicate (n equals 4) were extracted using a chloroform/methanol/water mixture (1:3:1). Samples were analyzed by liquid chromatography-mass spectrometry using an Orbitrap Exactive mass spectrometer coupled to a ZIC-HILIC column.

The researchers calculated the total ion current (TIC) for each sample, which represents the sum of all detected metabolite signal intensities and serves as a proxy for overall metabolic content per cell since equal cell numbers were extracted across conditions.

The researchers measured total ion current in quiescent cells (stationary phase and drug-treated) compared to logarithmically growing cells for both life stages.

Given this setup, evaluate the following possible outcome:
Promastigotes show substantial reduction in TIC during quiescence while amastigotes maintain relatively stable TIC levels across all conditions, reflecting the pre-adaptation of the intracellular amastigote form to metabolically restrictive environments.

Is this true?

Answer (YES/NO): NO